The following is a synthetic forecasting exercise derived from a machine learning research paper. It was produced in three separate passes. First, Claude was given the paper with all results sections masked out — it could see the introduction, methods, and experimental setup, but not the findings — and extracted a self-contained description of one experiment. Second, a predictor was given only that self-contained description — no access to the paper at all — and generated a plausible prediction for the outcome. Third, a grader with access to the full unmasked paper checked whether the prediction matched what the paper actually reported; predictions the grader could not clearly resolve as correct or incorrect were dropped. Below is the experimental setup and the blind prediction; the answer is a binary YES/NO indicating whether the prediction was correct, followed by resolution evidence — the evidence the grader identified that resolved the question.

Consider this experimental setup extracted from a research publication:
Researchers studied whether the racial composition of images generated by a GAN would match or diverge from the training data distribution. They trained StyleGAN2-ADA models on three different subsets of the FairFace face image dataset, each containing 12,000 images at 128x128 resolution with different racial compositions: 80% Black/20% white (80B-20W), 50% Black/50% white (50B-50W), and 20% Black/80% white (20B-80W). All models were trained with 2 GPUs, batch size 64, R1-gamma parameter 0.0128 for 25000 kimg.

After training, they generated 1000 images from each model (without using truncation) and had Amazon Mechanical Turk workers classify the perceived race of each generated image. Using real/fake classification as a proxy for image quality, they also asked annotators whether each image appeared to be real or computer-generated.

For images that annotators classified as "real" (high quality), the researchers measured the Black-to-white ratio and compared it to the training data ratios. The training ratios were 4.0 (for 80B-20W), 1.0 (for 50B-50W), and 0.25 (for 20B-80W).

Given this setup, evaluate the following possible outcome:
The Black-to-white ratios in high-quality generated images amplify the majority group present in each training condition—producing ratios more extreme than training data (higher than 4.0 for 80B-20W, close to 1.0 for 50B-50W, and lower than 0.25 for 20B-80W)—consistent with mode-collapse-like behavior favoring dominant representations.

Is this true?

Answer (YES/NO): NO